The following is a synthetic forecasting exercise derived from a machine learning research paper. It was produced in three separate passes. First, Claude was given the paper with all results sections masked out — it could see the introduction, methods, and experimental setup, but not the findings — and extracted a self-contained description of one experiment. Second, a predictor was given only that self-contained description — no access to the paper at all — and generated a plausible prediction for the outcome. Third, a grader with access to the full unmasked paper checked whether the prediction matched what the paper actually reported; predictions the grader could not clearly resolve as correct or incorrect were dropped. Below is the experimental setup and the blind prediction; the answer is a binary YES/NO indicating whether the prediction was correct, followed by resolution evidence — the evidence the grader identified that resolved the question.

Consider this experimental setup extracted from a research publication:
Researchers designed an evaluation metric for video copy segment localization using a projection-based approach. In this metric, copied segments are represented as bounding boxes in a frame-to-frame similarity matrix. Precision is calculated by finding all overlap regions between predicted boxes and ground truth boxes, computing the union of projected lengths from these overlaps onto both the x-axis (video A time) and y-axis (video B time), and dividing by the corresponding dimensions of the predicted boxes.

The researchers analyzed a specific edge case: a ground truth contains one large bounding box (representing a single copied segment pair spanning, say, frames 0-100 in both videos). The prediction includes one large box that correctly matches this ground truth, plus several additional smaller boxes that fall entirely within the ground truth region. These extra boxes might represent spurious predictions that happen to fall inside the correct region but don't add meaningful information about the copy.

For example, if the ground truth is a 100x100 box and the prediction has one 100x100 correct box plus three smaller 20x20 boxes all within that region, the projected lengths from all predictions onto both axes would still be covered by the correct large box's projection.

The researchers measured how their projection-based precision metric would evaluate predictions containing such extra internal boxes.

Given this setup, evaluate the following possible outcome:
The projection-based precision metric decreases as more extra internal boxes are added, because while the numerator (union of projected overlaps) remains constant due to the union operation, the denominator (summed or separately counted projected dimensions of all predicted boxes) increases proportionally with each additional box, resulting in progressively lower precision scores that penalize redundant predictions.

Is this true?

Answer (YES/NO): NO